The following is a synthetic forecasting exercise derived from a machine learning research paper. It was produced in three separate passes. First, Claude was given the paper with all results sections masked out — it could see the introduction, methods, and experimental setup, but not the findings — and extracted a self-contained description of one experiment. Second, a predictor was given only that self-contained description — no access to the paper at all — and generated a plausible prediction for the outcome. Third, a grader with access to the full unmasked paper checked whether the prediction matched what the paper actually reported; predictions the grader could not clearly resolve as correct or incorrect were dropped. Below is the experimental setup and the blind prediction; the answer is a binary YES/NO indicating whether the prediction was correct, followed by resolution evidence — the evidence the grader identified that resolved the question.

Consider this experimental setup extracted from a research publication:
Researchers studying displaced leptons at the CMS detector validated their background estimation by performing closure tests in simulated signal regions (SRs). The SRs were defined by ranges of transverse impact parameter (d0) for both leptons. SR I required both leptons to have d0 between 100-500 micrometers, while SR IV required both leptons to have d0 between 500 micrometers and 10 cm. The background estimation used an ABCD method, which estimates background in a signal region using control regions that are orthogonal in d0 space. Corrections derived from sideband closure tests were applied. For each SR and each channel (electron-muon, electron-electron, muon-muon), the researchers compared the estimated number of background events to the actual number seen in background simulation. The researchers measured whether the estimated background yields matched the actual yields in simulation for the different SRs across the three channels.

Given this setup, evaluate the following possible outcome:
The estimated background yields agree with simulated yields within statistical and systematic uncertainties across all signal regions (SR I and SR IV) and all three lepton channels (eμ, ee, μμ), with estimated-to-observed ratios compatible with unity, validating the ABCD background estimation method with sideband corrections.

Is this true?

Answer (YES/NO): YES